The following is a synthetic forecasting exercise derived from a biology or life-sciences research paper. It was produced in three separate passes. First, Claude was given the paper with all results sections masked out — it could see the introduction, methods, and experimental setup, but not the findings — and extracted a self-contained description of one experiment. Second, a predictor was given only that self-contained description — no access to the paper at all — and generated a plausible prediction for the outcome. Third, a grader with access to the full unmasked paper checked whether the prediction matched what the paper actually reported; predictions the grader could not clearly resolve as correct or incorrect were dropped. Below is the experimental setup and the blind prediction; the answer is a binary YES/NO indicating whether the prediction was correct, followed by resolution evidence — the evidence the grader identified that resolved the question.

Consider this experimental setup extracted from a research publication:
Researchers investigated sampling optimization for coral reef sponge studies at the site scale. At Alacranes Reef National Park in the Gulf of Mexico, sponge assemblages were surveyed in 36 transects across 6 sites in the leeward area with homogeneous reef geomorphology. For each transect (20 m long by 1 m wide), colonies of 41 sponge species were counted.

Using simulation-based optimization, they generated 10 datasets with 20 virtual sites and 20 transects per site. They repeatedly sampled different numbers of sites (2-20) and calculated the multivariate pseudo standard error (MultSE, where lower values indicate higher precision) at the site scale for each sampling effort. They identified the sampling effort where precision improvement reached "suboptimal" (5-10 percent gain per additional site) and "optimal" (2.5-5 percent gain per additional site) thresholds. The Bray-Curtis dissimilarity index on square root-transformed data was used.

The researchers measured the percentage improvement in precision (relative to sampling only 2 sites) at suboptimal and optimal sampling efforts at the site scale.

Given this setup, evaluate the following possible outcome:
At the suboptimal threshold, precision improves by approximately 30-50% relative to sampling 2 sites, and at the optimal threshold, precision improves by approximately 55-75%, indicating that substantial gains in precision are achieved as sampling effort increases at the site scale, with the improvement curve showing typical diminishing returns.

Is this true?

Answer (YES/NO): YES